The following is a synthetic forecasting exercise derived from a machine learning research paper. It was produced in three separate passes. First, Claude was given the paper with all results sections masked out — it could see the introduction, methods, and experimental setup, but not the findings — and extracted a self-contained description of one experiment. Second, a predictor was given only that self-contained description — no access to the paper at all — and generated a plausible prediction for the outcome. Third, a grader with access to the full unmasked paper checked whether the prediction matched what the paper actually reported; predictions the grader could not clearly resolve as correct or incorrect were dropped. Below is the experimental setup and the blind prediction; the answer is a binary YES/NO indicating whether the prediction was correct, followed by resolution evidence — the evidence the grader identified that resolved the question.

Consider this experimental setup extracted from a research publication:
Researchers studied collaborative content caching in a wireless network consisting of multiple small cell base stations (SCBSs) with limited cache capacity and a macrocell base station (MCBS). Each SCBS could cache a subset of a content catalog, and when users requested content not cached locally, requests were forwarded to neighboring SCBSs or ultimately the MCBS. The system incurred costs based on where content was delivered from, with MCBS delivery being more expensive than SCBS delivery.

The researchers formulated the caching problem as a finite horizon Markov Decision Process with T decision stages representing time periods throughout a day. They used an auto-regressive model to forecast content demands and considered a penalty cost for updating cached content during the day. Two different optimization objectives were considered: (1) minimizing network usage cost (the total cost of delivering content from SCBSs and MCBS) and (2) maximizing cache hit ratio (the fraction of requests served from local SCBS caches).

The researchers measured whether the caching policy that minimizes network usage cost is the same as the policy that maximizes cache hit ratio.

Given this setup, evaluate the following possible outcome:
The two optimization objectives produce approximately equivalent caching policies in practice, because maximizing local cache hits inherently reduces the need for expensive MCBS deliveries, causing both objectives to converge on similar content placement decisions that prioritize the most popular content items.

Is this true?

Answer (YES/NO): NO